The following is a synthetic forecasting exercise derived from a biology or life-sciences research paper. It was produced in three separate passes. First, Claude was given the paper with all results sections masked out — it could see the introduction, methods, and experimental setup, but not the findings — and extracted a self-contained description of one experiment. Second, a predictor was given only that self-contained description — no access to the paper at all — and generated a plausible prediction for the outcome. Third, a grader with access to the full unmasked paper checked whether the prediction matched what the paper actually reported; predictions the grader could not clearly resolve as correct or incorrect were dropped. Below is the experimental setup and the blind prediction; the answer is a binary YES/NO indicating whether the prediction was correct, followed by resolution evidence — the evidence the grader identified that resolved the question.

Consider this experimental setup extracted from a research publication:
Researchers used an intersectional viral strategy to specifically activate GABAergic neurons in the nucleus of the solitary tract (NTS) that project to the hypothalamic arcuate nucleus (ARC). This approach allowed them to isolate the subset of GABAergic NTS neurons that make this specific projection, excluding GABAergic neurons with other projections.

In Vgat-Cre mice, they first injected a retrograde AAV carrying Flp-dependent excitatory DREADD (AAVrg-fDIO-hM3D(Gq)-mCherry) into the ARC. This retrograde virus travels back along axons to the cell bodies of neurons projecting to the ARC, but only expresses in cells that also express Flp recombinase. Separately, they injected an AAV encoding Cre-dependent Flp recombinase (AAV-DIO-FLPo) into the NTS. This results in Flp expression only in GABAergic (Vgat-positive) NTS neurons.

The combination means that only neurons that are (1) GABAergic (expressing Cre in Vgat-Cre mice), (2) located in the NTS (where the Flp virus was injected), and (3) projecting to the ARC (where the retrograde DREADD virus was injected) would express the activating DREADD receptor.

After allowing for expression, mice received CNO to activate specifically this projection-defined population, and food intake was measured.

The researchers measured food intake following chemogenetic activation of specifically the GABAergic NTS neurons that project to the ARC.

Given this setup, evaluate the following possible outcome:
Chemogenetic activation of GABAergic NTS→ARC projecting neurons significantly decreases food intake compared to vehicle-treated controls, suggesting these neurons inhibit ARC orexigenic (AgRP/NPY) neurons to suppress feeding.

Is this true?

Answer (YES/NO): YES